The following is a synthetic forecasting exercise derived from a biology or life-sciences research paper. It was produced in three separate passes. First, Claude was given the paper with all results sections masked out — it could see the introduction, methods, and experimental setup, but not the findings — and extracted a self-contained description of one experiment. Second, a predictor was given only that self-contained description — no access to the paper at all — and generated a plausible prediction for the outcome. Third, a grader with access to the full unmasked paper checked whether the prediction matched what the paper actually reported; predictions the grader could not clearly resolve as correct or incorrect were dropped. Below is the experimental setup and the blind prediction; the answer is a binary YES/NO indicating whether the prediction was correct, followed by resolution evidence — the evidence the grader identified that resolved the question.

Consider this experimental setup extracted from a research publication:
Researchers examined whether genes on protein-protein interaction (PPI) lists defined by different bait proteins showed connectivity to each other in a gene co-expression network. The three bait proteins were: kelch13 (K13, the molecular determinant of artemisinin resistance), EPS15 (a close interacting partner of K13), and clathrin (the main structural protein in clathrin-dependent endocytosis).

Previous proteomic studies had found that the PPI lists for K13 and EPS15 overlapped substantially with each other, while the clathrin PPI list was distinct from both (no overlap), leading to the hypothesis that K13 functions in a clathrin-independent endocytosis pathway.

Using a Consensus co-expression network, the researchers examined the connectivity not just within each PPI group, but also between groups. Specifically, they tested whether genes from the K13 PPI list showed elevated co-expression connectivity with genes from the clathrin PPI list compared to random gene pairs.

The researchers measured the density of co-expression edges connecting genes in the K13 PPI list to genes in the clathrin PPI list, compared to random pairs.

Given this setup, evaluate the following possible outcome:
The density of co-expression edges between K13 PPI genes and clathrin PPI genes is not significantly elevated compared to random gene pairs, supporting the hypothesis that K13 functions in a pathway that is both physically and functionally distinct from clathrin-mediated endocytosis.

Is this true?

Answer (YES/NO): NO